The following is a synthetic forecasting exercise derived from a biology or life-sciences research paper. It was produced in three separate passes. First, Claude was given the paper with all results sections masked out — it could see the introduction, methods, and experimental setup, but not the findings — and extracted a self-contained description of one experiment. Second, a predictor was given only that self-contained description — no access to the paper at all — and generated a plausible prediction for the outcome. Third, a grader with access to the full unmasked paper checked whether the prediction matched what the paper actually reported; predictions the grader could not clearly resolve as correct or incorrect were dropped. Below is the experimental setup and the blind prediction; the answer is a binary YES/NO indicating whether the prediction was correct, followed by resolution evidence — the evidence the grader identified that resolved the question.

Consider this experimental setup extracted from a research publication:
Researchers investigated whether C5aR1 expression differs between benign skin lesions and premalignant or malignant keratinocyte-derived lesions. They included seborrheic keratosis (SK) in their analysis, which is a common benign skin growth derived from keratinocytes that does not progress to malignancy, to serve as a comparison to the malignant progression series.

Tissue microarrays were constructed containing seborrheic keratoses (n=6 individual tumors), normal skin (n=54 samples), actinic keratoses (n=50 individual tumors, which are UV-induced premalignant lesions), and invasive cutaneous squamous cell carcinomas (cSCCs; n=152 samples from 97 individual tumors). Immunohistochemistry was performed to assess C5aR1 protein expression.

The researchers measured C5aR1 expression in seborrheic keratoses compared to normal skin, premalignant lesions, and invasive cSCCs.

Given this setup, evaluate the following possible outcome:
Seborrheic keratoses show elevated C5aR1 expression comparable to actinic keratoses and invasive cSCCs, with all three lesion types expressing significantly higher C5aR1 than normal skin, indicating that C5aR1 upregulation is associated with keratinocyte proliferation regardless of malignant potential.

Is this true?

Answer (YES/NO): NO